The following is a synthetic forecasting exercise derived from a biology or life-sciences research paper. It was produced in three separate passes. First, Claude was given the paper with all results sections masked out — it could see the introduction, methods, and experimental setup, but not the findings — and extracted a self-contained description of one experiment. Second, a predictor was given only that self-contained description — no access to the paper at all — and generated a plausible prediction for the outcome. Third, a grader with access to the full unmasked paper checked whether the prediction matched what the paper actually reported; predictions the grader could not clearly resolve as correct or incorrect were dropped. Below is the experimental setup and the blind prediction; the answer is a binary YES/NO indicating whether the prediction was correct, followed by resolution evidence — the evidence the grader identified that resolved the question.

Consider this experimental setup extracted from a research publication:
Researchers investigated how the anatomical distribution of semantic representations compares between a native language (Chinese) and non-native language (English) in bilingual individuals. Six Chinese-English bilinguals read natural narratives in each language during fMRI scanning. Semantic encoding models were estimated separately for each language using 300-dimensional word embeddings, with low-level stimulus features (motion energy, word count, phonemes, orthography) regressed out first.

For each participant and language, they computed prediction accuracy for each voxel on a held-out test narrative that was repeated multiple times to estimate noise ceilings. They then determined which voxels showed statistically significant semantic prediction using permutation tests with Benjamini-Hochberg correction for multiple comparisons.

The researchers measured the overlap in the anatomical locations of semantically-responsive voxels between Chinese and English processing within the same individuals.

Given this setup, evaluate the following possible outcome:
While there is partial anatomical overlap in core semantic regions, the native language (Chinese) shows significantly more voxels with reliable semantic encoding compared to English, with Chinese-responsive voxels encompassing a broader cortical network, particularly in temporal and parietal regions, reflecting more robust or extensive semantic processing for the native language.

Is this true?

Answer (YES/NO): NO